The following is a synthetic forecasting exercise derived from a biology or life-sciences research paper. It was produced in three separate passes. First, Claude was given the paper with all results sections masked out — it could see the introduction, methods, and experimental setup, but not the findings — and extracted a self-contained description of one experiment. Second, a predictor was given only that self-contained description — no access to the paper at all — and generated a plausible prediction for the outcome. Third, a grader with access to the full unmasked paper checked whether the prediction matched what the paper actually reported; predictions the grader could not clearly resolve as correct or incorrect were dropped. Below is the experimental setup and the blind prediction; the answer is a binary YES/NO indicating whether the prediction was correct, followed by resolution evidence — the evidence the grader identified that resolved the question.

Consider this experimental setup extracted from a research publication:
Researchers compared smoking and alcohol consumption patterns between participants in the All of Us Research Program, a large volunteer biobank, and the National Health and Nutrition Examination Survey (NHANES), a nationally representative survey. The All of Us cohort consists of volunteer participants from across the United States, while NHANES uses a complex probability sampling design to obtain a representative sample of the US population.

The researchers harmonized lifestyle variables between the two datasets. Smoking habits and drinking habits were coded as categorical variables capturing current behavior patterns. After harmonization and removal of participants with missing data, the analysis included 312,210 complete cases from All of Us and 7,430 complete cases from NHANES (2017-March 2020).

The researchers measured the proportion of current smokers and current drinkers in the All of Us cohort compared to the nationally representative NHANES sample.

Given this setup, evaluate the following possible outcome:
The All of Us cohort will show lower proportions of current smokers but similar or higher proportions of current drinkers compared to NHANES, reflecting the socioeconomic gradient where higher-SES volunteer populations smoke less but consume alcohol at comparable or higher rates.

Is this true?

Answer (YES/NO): NO